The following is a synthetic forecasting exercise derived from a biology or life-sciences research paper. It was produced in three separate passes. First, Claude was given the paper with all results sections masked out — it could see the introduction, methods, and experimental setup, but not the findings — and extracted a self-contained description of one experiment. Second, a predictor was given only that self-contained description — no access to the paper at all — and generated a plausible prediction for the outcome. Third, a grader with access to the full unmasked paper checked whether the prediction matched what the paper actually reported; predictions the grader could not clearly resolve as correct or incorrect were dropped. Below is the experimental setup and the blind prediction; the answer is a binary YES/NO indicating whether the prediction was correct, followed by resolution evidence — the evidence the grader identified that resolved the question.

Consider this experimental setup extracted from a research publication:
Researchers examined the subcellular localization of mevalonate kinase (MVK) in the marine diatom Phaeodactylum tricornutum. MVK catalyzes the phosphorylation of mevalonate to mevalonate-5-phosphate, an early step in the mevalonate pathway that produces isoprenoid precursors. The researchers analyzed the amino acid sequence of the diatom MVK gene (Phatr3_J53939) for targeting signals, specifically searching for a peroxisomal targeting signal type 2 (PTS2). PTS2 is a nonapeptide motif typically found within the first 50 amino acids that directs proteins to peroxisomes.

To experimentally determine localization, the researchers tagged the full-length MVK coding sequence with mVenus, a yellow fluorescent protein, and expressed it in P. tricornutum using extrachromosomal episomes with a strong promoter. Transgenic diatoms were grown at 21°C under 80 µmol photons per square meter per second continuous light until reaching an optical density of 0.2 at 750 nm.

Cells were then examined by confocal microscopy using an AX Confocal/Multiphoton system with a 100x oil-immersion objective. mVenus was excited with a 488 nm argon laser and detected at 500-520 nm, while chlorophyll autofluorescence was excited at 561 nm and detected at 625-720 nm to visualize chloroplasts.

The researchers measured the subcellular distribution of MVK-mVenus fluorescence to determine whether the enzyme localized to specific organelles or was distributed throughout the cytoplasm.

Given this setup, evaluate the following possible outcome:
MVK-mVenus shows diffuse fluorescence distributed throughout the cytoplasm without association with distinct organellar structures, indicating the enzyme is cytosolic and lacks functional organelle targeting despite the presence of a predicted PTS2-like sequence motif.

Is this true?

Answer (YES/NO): NO